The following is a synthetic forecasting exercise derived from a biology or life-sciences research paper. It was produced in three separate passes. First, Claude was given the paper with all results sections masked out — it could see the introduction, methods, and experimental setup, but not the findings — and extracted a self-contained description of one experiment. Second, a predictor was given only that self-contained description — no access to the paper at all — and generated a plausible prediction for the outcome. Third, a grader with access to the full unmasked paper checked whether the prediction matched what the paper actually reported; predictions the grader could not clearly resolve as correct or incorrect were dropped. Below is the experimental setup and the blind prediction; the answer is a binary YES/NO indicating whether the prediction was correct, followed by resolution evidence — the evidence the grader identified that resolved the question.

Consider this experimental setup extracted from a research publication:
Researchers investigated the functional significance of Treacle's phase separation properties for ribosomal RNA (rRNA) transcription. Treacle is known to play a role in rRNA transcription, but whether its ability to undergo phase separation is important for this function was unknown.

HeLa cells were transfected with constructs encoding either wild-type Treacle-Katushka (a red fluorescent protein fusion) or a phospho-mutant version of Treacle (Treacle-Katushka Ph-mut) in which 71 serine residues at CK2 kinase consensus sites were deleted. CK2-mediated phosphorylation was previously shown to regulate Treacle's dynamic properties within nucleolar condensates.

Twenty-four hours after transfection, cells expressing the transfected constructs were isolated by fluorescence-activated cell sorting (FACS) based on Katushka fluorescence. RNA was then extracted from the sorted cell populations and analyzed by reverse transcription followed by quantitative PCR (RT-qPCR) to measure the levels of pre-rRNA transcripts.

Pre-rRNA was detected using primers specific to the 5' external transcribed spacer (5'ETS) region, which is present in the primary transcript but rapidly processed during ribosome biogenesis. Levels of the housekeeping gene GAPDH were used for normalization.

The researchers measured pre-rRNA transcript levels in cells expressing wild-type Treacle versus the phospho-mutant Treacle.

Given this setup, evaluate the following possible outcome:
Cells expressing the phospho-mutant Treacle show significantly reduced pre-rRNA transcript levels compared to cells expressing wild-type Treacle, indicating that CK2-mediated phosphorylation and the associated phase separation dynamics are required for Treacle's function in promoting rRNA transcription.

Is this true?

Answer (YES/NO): YES